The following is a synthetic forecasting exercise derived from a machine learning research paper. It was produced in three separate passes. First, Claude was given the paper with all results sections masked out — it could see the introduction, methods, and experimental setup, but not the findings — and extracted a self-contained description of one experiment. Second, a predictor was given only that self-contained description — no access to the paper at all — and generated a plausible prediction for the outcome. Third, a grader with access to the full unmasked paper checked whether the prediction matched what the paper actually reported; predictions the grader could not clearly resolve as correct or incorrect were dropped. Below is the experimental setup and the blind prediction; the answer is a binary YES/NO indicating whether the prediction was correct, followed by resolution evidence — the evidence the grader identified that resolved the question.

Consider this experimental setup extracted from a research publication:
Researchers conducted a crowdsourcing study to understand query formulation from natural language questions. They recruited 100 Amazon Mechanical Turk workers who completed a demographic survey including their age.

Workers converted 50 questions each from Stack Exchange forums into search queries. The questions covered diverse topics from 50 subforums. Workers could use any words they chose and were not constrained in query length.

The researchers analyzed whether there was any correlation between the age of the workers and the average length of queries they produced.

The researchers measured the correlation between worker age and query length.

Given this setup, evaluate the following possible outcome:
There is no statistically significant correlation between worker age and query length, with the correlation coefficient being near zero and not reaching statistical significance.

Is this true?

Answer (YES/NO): NO